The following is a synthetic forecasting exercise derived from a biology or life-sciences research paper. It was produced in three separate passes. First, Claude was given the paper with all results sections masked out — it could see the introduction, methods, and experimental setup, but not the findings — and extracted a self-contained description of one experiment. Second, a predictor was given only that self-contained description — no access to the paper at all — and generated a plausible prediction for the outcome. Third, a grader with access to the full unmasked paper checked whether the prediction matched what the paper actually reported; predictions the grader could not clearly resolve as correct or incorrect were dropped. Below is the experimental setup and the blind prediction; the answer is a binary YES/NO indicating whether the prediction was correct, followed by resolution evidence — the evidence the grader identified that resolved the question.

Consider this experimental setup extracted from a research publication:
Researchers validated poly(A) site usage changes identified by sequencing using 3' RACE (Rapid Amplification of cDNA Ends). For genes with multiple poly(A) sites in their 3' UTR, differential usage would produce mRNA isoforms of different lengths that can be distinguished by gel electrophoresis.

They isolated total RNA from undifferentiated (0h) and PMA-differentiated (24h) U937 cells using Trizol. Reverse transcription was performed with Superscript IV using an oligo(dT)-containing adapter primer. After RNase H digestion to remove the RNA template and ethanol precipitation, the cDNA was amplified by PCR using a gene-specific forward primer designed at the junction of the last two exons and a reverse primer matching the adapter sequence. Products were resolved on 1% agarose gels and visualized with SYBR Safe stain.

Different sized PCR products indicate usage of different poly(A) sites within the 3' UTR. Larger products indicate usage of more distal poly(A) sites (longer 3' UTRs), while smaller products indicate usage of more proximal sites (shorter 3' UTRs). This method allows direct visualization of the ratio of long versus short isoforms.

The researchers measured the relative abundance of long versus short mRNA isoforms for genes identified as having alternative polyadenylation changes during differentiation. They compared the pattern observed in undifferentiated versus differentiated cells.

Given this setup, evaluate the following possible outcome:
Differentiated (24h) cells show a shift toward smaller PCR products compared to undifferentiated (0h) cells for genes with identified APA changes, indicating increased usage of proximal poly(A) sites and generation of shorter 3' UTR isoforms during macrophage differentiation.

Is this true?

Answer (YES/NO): NO